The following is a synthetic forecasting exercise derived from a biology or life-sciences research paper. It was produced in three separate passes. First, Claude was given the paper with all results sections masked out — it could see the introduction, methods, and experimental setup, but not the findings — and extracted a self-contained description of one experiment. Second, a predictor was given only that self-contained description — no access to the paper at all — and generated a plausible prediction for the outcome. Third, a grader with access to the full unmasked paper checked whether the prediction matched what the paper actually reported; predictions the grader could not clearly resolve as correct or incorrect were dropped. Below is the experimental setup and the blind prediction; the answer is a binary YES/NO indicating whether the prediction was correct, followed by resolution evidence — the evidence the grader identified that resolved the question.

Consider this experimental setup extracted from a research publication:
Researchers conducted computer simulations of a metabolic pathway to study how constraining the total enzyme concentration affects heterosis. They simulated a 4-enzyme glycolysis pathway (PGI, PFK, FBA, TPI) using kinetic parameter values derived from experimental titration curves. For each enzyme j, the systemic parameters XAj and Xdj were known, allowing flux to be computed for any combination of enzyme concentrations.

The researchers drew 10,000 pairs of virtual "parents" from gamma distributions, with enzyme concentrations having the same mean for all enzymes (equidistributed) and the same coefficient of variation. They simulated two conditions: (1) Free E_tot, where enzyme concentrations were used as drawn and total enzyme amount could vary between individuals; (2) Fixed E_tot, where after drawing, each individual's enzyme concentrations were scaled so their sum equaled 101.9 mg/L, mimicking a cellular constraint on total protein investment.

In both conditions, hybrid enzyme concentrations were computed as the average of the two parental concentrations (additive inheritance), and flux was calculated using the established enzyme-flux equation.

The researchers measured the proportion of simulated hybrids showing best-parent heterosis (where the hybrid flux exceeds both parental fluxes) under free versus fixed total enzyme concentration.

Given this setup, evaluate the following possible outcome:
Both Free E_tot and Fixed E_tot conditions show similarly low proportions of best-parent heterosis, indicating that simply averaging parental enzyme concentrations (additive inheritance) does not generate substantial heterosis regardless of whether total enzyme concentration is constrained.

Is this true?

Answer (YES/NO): NO